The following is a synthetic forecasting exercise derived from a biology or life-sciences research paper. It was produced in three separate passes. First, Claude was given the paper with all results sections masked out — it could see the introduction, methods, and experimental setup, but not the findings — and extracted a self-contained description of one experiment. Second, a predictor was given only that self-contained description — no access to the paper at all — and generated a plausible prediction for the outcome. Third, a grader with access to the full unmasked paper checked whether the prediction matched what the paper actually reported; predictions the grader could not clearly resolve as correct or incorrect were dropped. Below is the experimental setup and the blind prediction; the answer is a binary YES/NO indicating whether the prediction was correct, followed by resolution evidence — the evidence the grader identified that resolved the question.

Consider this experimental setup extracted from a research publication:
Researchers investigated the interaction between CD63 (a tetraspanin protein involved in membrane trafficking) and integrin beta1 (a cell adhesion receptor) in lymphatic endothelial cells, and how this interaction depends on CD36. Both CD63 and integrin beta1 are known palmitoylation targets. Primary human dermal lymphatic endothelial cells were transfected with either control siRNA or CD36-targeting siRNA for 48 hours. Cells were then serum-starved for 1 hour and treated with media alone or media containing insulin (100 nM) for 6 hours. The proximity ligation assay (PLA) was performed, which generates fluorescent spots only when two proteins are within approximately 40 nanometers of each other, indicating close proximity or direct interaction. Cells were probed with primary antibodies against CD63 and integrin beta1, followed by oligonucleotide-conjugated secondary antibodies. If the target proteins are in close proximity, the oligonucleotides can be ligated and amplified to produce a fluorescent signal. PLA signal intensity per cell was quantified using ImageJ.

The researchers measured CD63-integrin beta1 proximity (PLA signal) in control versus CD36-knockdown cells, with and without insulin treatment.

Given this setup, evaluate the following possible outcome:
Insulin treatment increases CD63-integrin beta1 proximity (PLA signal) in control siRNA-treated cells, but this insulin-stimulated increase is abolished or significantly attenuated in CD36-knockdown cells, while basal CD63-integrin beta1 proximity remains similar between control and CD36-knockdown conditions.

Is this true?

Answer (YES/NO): NO